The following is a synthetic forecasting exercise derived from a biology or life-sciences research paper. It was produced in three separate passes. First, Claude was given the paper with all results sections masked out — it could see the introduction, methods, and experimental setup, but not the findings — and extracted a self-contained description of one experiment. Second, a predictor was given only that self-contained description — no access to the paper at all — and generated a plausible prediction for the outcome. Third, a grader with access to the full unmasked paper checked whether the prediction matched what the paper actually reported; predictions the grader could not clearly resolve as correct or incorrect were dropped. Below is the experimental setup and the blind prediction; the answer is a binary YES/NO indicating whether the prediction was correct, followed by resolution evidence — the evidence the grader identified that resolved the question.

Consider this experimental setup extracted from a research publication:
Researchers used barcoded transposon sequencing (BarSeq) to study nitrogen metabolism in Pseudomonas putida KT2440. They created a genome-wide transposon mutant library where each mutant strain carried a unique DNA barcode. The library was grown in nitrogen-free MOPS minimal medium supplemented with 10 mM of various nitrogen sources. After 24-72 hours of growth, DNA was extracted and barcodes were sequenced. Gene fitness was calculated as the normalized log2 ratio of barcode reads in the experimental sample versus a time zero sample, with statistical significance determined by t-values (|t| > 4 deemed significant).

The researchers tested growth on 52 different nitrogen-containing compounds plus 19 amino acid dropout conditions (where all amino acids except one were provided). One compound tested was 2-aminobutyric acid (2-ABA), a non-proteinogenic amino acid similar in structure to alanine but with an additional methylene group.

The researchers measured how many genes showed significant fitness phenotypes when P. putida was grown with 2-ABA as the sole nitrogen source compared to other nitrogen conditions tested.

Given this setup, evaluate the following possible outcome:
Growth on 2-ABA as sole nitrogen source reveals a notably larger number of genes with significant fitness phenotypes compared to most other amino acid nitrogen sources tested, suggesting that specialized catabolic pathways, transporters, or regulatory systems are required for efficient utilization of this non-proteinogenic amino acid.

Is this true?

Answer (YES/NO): YES